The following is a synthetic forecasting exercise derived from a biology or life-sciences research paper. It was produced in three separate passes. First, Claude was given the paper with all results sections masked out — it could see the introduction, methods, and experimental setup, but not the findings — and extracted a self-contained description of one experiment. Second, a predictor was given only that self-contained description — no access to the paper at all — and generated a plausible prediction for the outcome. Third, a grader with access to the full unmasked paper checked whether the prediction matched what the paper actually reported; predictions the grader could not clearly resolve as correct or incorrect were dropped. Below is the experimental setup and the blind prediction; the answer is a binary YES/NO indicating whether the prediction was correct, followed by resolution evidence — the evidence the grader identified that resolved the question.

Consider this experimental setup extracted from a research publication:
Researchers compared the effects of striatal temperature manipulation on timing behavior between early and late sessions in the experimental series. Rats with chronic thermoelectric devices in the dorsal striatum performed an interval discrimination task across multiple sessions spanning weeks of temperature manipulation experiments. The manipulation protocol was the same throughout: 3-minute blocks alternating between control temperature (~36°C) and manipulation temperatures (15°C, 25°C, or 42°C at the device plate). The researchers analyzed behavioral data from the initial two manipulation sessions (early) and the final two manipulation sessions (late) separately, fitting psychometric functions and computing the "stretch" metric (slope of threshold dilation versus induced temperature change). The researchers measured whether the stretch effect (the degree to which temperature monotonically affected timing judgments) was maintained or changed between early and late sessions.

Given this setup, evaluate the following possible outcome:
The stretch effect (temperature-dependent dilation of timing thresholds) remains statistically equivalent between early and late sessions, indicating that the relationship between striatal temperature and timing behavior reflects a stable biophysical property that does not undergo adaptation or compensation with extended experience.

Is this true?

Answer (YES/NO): NO